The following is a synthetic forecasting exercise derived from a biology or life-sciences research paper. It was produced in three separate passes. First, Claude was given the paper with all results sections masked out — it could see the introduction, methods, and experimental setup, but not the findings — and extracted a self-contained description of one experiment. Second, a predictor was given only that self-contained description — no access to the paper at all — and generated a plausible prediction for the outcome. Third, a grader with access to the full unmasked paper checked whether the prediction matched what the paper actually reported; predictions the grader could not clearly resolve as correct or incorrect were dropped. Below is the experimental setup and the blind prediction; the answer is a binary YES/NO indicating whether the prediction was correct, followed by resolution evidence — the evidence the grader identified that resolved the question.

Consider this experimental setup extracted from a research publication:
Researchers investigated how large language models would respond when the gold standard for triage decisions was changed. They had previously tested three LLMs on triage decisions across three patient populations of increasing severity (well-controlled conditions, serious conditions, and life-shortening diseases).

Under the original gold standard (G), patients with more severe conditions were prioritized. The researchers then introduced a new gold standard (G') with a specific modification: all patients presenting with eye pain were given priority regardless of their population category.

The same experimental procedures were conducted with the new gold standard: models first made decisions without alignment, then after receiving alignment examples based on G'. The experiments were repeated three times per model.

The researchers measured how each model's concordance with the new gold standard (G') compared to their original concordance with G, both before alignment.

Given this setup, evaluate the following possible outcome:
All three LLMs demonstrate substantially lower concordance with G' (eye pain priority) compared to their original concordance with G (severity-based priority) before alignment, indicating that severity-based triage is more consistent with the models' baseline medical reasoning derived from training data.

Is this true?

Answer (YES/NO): YES